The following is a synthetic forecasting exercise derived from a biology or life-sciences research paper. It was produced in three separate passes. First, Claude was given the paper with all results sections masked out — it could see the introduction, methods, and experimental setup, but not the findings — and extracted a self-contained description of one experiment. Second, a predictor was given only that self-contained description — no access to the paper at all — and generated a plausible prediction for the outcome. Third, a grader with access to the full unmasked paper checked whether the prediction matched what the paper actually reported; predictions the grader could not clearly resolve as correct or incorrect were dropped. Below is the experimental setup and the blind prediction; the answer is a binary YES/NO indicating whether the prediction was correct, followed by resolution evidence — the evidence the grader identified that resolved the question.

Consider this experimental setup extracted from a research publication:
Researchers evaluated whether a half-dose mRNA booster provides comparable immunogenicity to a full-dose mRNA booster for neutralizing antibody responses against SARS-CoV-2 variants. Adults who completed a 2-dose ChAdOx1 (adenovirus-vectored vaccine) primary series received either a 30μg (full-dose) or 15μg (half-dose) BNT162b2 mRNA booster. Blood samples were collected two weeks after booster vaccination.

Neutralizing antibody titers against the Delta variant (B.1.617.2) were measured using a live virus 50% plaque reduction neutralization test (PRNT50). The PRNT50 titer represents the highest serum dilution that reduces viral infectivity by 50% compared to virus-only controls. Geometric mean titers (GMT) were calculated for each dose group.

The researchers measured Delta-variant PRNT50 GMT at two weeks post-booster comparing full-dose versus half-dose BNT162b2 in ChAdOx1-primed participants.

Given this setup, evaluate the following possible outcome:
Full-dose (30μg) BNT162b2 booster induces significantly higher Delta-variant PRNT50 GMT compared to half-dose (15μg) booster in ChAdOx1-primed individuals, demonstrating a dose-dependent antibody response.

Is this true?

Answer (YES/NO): NO